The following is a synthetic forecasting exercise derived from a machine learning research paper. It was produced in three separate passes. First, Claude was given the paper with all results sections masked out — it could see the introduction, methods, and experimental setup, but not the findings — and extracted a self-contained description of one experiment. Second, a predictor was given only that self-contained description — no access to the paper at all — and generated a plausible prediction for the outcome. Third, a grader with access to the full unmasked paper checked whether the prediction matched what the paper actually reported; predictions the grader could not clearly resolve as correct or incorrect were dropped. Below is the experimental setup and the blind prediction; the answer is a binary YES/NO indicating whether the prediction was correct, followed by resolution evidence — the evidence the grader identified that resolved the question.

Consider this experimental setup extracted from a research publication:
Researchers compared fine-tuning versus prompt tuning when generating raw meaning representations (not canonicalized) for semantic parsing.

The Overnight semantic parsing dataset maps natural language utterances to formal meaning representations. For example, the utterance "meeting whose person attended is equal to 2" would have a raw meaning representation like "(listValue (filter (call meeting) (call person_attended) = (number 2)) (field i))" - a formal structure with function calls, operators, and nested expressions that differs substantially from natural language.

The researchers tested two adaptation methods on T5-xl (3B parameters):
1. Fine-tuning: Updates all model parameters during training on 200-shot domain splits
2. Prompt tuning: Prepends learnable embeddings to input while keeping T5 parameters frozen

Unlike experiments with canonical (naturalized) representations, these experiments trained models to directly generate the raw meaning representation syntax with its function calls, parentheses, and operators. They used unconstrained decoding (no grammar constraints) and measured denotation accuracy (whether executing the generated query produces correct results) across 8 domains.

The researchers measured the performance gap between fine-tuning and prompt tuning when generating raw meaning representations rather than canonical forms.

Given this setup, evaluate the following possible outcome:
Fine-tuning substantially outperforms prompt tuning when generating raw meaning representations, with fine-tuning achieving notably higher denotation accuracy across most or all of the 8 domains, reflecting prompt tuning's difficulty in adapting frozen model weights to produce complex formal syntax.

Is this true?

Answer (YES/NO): NO